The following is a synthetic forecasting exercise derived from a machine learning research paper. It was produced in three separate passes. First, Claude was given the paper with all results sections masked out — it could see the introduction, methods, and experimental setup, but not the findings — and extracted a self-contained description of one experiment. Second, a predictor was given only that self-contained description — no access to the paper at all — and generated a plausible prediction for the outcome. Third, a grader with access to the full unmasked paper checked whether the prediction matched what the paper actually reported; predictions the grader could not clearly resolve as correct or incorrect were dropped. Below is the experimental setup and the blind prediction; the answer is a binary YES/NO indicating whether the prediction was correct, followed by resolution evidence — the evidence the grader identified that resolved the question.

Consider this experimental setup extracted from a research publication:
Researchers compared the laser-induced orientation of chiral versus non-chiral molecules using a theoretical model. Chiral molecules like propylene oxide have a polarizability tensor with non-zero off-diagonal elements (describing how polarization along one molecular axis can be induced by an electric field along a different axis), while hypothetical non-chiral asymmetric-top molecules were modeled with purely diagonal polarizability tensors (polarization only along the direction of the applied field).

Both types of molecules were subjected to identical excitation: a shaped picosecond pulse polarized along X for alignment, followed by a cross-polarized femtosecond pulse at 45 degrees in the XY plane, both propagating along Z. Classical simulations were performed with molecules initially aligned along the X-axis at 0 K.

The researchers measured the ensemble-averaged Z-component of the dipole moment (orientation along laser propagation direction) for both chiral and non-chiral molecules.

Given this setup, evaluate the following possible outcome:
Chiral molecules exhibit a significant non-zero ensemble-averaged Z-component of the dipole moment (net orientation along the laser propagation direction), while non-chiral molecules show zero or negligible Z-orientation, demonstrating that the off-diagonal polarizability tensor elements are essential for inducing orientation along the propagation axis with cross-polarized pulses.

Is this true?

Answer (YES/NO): YES